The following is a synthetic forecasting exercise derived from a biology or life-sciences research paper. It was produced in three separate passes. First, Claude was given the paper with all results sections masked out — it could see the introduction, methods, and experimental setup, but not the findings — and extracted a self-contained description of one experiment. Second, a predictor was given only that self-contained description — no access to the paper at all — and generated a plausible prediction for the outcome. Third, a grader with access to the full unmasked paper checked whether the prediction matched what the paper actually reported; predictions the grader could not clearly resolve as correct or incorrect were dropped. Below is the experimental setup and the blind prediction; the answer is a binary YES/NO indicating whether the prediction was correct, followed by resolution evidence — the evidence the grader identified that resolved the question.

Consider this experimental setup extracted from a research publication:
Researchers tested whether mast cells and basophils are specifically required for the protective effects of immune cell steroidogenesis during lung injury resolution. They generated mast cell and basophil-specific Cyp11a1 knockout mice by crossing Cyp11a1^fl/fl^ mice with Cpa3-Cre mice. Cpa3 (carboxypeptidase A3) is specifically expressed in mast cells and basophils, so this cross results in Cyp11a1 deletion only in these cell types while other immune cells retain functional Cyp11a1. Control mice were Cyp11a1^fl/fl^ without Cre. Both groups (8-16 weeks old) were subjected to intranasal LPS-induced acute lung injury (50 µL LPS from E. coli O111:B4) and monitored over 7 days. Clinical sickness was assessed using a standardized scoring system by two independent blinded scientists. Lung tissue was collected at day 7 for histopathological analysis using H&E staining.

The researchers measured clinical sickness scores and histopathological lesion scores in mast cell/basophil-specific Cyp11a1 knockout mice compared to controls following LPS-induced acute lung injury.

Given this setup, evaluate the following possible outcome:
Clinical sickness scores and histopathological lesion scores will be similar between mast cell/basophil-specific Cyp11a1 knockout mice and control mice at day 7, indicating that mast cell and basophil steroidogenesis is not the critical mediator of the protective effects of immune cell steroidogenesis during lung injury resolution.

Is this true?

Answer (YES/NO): NO